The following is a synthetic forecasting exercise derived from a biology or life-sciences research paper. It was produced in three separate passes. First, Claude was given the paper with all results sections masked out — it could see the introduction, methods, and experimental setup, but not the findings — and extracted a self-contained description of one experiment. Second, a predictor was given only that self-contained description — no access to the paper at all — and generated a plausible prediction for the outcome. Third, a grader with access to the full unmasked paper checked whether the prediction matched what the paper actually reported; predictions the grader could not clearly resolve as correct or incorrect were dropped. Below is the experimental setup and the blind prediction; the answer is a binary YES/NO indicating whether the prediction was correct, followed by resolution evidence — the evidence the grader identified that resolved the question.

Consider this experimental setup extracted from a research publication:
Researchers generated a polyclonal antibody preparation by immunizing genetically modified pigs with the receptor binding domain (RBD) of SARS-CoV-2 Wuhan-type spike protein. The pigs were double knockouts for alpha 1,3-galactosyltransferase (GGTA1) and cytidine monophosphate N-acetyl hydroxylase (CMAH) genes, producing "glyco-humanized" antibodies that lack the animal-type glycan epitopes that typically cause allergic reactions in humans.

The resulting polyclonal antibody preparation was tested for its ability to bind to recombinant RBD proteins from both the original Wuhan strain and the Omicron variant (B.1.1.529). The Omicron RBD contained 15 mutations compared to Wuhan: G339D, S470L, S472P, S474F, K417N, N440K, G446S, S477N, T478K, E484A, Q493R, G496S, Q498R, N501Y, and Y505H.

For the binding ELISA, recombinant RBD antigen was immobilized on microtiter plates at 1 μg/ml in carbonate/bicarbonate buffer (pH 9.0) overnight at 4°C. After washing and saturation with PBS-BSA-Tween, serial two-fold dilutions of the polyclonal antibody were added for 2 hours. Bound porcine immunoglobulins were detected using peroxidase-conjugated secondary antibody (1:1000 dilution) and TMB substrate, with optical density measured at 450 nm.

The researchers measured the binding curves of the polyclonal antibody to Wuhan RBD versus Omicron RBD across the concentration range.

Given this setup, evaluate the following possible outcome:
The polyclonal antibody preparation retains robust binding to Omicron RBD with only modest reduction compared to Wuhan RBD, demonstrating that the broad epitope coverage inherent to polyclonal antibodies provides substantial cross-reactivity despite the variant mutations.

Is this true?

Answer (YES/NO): YES